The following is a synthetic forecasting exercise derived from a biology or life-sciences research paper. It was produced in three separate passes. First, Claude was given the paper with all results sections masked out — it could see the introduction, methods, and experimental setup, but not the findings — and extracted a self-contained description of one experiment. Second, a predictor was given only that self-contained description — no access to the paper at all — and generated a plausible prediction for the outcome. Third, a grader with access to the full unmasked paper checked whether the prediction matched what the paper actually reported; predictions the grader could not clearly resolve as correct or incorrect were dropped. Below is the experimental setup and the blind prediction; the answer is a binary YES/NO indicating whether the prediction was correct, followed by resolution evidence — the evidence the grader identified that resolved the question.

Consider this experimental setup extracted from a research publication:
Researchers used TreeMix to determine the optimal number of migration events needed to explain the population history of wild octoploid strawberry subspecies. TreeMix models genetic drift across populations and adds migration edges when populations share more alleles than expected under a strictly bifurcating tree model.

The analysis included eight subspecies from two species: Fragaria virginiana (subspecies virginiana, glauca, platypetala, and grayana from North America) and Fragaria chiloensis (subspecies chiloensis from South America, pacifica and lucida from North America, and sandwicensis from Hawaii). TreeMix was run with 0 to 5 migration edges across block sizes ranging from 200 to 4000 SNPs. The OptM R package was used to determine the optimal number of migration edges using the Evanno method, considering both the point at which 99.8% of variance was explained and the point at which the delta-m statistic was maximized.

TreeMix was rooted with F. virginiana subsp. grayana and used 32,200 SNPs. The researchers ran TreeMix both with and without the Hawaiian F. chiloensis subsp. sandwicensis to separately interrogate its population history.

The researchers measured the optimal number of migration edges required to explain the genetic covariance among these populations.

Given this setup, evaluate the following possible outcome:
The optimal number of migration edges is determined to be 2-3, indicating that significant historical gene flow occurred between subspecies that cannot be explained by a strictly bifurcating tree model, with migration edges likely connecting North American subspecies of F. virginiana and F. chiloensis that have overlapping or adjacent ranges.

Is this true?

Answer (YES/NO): YES